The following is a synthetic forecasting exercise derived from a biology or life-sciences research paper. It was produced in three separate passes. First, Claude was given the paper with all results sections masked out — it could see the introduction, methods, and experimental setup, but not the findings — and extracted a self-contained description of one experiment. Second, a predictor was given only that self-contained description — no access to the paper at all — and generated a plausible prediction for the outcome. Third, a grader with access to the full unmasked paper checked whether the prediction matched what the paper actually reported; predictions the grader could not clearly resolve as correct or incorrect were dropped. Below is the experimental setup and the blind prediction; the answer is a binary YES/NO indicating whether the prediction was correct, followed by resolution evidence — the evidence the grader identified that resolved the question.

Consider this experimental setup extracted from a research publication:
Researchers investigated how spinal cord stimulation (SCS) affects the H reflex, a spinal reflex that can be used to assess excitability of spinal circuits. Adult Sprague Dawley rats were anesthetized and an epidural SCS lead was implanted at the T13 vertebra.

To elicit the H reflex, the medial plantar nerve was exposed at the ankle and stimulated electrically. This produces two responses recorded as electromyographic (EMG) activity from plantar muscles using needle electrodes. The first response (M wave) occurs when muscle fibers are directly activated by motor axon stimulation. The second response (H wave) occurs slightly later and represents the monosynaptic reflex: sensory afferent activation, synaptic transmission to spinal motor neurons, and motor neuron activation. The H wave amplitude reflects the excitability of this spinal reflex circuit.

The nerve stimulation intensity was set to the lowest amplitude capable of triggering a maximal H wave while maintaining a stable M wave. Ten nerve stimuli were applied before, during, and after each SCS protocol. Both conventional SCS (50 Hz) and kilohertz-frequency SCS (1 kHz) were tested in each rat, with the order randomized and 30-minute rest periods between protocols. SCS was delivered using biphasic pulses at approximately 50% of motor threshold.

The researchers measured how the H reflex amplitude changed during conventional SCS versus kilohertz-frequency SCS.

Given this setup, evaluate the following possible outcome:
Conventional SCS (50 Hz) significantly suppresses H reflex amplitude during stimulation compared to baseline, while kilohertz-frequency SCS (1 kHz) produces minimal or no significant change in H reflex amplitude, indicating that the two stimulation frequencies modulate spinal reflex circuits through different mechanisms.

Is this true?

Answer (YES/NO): NO